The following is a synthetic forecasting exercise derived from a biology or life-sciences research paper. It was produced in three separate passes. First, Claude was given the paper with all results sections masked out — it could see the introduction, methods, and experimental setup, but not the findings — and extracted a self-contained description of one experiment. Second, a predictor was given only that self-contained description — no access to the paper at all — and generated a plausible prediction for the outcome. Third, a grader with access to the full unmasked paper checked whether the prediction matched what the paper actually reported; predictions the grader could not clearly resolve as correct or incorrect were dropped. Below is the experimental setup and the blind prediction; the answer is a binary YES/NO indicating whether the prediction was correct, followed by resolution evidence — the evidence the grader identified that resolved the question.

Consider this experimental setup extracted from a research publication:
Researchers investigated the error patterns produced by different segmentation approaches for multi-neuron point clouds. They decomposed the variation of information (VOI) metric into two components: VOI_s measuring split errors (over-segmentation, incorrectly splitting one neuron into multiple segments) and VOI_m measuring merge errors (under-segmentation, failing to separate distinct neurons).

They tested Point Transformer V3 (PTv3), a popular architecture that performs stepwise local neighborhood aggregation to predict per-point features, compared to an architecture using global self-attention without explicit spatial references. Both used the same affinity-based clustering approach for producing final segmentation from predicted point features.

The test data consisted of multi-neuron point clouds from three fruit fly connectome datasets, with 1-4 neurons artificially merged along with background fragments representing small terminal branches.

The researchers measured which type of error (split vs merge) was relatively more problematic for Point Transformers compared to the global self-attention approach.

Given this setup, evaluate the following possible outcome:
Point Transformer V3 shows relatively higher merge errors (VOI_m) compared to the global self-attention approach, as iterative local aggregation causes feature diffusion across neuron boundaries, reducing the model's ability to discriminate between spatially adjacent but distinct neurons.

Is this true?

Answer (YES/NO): YES